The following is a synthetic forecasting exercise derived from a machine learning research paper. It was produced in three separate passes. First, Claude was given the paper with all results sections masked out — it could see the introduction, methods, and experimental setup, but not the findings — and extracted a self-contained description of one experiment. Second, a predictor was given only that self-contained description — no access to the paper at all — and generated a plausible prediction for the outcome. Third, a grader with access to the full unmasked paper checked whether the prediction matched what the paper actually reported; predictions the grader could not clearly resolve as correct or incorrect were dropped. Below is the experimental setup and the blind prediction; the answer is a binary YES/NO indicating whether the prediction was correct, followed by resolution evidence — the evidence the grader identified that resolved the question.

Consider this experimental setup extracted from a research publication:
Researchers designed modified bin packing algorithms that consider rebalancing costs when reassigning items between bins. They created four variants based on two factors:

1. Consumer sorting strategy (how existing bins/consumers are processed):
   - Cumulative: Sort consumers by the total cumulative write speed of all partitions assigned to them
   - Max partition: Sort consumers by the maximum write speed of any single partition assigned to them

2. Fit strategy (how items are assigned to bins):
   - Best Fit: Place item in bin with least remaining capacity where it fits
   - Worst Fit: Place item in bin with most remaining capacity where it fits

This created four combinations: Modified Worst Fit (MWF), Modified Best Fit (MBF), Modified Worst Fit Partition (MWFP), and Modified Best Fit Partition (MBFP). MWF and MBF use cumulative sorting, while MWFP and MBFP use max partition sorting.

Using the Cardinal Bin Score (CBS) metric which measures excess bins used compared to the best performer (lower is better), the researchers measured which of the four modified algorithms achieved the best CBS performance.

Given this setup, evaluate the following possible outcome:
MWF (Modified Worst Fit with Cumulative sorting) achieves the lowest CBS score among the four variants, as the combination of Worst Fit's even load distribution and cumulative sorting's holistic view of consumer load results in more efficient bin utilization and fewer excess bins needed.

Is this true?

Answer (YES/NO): NO